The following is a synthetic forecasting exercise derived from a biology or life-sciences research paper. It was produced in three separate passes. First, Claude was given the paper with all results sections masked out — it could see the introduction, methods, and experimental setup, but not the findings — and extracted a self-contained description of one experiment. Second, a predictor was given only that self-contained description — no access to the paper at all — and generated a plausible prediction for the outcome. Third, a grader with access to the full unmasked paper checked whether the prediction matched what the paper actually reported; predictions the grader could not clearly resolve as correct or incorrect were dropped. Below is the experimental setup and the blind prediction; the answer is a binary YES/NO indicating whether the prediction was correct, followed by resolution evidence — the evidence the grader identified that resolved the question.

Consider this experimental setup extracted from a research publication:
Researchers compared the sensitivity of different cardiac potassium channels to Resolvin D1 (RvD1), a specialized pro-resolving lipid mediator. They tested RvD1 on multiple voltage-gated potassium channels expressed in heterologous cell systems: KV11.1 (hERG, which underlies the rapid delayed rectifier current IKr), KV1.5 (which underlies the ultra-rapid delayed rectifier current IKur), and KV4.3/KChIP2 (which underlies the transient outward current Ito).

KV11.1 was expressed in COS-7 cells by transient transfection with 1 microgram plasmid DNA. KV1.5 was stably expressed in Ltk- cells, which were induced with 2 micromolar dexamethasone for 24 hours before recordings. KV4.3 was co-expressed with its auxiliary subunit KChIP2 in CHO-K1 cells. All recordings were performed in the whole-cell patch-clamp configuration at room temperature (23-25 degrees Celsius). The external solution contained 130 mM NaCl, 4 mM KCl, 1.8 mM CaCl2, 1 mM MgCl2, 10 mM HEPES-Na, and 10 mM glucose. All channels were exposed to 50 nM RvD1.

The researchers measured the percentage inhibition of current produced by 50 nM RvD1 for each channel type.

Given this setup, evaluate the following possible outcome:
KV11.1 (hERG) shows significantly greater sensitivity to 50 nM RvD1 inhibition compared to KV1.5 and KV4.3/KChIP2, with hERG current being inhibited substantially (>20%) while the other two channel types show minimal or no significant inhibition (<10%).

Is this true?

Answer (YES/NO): NO